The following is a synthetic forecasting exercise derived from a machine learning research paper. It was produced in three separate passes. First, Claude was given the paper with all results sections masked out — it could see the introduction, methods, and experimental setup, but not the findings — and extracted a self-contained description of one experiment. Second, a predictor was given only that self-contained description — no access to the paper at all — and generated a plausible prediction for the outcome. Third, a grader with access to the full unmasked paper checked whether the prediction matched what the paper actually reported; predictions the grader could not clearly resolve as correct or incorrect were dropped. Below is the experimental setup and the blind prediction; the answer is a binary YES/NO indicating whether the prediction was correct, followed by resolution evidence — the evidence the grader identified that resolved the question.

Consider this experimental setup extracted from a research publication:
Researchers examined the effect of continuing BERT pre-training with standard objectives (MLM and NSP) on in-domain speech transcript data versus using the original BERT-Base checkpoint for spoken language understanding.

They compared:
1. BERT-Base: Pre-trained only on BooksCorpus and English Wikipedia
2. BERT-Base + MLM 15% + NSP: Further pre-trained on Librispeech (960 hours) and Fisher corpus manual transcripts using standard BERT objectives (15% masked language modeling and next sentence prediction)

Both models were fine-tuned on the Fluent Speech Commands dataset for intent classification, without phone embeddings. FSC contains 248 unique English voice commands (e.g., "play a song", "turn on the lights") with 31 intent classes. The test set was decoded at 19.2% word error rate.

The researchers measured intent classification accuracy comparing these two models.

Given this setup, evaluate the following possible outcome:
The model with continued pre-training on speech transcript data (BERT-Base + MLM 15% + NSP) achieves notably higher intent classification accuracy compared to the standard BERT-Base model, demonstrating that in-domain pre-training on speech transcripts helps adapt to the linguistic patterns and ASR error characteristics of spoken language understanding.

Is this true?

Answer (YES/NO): NO